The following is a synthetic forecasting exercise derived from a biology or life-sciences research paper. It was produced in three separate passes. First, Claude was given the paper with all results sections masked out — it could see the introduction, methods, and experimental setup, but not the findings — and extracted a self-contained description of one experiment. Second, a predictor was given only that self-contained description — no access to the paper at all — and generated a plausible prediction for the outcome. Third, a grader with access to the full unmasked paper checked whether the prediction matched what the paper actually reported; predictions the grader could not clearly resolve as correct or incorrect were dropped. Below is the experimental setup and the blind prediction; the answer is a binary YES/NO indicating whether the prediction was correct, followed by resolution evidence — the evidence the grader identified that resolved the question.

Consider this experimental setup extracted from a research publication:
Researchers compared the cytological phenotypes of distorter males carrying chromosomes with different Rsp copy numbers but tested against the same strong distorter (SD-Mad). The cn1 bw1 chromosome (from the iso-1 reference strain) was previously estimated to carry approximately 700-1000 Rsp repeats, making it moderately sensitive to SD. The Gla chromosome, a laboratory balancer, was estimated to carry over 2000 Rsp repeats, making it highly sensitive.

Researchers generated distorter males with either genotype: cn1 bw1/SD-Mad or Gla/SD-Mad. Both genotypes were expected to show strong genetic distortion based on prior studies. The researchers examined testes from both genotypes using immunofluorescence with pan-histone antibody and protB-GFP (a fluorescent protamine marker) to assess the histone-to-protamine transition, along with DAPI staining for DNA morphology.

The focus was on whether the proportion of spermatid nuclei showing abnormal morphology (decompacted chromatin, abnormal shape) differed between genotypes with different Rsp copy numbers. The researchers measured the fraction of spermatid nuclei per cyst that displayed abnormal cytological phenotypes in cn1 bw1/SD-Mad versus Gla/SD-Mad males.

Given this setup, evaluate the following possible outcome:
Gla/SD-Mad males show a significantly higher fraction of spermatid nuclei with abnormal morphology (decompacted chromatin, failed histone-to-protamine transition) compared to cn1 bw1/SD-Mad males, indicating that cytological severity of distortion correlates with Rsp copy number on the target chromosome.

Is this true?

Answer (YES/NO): YES